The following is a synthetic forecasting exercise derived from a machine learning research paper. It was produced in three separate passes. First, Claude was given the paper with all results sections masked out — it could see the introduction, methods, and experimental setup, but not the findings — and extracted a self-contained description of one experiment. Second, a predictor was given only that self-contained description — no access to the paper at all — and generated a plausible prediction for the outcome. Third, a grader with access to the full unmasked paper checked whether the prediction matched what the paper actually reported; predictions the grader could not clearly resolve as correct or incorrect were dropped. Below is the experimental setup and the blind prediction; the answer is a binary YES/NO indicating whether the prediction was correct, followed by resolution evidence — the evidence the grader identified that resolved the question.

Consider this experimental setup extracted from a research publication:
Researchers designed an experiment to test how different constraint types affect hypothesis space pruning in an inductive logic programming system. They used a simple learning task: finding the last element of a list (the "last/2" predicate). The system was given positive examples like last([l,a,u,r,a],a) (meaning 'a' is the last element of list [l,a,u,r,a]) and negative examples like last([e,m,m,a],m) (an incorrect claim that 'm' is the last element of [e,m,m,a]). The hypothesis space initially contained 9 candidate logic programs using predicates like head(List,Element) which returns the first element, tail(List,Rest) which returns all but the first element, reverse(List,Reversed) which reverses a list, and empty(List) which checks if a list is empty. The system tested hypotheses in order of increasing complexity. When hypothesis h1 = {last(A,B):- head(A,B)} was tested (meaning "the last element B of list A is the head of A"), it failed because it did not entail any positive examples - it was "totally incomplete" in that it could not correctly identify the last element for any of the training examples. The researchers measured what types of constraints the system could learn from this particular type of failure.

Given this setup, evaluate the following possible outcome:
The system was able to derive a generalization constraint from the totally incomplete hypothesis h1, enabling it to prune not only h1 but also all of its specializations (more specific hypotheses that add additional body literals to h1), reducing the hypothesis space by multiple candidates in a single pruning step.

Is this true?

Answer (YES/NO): NO